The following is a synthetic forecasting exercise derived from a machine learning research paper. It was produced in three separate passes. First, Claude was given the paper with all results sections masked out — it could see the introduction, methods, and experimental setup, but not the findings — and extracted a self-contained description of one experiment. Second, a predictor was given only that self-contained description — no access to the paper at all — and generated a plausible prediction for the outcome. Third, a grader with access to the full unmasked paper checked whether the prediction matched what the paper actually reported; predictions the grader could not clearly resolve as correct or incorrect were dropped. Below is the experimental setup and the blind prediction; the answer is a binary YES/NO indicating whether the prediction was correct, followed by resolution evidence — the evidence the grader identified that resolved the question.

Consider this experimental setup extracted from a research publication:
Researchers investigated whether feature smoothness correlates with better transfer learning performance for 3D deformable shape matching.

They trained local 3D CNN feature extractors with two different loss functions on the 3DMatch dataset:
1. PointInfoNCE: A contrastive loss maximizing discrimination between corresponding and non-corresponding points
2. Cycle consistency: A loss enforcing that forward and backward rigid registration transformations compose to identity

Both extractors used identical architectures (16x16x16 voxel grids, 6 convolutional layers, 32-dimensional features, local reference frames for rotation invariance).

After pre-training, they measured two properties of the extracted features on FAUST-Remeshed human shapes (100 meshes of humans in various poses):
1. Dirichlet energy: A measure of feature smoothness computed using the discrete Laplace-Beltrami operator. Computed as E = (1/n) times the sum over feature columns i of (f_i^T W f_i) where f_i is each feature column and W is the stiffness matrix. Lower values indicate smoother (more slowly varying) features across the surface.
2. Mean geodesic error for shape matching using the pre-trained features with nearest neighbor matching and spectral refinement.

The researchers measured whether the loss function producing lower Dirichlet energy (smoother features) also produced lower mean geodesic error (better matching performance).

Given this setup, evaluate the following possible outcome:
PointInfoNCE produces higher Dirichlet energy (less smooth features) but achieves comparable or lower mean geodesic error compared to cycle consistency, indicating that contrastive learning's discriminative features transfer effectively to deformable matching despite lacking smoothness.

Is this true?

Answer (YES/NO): NO